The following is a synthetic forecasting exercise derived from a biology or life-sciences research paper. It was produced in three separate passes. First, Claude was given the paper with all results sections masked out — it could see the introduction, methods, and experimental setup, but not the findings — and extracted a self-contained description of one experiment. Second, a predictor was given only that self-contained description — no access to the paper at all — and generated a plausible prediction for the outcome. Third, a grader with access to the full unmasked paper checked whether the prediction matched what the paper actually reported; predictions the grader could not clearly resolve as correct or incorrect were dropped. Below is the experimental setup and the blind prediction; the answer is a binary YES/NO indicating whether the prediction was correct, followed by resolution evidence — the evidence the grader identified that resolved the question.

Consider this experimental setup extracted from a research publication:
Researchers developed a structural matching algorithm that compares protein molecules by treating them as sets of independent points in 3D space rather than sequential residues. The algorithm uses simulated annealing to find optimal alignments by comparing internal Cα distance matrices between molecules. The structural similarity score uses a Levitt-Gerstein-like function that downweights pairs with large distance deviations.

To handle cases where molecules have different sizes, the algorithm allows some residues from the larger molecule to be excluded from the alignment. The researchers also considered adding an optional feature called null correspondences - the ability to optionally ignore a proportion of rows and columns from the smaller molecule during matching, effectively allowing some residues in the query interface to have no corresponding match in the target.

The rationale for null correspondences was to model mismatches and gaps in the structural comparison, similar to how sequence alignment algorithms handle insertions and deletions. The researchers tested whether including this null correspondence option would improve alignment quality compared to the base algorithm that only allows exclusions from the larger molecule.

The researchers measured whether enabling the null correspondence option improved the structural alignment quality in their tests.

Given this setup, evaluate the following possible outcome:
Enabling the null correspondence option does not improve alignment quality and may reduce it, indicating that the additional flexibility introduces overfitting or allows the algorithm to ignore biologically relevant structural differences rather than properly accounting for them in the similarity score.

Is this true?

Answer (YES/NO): NO